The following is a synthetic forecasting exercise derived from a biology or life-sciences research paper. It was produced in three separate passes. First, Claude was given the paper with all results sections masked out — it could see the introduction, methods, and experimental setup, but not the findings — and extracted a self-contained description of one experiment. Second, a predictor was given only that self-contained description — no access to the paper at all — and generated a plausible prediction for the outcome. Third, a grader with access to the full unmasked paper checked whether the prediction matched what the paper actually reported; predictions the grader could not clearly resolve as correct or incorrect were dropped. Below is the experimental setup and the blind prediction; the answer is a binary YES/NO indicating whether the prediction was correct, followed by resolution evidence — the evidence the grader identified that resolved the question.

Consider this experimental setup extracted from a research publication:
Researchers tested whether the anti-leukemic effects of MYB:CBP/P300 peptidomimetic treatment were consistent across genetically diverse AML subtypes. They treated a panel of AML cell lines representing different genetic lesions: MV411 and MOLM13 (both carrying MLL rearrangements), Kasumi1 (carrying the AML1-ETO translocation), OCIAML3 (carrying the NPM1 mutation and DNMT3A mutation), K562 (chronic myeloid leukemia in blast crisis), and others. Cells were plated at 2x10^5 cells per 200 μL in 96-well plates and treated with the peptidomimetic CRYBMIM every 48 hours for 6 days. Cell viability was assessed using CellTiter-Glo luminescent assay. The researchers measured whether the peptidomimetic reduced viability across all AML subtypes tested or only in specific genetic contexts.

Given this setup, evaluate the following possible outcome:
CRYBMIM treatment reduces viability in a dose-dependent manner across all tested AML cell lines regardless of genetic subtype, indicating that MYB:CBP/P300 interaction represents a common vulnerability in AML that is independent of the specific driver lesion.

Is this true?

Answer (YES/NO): NO